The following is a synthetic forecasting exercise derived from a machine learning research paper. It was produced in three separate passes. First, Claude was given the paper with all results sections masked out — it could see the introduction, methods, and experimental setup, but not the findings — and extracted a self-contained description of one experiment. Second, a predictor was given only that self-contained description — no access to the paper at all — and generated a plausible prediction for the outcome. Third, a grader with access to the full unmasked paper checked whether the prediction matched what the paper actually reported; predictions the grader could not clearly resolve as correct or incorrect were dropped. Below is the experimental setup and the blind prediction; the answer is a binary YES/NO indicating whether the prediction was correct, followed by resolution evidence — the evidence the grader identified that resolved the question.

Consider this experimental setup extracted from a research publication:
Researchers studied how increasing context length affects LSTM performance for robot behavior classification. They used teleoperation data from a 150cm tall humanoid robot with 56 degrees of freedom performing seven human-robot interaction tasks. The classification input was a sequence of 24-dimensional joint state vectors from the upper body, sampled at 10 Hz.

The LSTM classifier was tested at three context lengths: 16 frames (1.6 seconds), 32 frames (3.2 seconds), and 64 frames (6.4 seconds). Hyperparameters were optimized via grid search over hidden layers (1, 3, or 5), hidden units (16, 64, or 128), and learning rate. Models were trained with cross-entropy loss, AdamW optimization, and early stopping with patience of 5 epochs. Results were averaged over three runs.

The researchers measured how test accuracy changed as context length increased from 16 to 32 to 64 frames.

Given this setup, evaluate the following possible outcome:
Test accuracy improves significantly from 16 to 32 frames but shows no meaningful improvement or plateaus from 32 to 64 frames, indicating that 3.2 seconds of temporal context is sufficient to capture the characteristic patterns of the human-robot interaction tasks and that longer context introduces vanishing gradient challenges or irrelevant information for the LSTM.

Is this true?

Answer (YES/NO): NO